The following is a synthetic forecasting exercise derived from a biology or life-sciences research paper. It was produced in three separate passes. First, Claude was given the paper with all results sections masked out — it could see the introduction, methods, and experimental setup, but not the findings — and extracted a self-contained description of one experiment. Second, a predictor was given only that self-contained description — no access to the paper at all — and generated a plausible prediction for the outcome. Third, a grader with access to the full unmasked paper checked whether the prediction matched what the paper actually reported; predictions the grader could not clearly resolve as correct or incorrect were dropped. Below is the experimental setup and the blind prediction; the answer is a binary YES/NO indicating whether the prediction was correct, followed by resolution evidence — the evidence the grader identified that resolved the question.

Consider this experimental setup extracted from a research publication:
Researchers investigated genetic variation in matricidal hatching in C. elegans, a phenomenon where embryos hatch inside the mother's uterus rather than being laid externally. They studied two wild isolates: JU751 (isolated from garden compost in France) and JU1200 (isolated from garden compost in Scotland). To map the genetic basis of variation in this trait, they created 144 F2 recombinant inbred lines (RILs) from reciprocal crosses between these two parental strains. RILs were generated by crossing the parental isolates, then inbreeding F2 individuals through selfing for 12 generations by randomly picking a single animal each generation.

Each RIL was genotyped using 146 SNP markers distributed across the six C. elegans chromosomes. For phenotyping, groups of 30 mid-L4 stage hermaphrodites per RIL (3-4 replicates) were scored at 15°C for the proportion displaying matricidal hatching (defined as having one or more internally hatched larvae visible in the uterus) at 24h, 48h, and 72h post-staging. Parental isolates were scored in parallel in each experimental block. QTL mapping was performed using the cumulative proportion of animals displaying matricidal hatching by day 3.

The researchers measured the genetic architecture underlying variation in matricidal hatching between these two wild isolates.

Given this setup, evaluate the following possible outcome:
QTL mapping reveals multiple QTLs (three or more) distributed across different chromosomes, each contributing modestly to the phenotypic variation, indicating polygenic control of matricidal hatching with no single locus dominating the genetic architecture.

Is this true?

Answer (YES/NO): NO